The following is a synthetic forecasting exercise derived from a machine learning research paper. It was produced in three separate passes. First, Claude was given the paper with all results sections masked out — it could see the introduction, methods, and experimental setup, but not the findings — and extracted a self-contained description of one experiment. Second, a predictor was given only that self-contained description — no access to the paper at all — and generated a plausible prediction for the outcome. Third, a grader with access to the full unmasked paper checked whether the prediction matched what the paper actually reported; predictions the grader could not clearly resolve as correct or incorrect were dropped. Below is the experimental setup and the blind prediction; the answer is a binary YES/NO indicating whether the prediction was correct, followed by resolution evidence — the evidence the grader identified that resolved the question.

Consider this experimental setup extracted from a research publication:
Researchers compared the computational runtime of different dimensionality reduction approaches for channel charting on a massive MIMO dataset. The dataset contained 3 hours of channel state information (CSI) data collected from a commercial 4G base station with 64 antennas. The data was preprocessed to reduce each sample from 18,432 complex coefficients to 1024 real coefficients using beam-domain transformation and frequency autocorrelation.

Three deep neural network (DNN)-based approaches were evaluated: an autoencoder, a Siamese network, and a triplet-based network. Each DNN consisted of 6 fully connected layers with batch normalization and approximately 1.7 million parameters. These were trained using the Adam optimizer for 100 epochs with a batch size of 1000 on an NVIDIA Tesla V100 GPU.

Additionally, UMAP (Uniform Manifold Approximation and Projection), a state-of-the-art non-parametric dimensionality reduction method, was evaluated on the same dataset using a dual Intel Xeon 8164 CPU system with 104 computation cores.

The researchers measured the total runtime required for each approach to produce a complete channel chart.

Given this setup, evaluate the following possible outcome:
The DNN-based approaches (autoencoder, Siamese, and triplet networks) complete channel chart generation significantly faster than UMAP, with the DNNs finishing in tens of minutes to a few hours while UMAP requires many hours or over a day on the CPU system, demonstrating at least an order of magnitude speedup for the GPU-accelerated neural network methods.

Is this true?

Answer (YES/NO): YES